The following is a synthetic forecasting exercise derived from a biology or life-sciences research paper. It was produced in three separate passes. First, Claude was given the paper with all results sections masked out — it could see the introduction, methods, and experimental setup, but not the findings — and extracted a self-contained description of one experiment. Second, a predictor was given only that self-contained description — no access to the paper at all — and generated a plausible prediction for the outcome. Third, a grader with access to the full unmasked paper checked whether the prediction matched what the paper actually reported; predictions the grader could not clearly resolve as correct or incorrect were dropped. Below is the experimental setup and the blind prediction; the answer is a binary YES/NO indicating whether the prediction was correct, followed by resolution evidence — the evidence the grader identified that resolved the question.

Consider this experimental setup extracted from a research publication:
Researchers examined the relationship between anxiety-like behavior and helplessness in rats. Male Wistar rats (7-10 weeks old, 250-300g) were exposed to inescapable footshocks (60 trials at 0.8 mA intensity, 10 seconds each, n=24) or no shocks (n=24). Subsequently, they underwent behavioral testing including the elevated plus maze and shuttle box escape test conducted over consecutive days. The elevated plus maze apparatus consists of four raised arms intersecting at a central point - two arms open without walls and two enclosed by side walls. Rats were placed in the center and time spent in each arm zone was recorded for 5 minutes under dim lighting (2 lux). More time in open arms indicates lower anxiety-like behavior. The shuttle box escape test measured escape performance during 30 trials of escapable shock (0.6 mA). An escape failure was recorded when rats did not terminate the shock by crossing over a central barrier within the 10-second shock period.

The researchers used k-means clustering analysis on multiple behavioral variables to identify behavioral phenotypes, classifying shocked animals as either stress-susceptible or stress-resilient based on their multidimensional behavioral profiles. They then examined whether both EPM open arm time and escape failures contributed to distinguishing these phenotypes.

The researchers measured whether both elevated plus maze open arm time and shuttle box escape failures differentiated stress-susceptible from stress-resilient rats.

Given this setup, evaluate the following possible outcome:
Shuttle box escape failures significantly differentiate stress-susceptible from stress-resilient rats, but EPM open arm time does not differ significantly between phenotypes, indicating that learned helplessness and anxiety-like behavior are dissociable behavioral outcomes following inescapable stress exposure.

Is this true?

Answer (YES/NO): NO